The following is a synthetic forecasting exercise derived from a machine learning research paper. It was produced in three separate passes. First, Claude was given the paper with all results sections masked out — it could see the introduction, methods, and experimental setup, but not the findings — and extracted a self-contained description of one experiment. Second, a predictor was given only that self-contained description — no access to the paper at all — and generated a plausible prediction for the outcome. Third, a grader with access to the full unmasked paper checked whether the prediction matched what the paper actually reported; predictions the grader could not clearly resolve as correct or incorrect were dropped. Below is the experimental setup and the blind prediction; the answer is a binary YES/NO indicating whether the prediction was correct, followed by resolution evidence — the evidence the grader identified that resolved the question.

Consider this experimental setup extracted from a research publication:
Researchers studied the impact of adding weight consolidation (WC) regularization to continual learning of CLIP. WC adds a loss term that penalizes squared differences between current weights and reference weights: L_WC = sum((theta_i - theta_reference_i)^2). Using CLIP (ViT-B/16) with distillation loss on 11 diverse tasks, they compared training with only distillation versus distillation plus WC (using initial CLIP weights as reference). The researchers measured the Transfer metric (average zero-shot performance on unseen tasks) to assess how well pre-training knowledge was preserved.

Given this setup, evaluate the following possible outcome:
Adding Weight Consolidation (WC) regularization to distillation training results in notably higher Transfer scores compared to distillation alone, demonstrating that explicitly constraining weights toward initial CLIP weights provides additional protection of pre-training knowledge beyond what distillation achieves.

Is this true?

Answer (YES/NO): YES